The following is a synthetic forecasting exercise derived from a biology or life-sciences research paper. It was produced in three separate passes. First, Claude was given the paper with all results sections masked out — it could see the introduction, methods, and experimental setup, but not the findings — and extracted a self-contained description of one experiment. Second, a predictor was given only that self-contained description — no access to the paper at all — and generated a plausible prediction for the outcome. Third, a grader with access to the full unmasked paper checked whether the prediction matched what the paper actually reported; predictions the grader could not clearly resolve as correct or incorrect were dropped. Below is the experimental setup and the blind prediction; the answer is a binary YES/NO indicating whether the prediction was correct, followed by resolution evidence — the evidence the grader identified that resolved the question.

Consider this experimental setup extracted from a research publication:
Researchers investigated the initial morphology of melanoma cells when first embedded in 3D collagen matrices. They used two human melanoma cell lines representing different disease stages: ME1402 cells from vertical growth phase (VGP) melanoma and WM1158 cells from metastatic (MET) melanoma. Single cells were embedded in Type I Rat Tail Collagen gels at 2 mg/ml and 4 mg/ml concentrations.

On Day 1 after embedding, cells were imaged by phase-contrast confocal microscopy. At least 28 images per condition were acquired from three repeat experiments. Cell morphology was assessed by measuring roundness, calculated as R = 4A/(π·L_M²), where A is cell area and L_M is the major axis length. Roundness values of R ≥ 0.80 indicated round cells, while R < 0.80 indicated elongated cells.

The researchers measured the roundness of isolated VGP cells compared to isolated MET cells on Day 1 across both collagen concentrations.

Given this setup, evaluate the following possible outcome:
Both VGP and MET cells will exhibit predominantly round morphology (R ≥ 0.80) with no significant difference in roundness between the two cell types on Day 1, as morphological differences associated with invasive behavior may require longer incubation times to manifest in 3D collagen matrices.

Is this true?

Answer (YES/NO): YES